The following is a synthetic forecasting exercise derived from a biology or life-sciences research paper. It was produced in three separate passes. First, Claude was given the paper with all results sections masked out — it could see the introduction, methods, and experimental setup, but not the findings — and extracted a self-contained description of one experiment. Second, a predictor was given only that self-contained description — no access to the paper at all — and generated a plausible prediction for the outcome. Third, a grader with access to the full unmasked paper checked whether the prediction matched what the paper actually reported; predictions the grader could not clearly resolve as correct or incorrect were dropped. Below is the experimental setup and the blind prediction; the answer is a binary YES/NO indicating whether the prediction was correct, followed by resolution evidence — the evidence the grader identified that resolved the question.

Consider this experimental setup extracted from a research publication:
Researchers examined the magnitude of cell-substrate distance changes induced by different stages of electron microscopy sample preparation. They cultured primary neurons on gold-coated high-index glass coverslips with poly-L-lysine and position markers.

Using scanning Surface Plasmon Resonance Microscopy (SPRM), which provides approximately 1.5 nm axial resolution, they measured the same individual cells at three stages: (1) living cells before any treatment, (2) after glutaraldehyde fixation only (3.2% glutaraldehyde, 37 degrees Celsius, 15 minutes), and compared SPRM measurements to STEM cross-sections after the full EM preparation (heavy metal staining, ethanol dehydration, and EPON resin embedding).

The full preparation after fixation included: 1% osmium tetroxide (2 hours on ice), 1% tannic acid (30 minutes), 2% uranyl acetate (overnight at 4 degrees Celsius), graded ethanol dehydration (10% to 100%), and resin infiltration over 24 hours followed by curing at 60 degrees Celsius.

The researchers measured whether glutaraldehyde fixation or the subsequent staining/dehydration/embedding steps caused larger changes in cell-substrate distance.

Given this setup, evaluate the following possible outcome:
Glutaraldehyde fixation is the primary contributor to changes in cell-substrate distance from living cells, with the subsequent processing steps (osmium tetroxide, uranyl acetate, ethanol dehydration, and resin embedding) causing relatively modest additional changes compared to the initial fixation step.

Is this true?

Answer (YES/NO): NO